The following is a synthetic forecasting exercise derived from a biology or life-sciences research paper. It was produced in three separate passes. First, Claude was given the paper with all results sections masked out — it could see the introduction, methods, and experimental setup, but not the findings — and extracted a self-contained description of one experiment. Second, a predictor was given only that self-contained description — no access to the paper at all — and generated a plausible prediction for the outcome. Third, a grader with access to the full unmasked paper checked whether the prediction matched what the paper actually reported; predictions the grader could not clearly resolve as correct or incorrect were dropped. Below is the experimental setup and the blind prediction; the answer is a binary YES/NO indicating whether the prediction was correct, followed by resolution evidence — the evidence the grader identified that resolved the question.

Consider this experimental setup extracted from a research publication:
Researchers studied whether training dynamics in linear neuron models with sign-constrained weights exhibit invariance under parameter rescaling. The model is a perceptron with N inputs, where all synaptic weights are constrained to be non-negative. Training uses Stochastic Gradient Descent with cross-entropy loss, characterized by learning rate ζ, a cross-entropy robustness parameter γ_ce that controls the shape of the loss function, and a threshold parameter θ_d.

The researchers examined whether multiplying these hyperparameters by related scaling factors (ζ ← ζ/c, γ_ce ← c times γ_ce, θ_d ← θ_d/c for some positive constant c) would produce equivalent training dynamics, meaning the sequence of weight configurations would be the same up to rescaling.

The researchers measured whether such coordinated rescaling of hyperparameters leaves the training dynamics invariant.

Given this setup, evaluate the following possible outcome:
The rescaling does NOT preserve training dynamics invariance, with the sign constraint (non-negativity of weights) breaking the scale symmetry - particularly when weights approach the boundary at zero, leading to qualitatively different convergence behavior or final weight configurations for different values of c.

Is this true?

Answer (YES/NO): NO